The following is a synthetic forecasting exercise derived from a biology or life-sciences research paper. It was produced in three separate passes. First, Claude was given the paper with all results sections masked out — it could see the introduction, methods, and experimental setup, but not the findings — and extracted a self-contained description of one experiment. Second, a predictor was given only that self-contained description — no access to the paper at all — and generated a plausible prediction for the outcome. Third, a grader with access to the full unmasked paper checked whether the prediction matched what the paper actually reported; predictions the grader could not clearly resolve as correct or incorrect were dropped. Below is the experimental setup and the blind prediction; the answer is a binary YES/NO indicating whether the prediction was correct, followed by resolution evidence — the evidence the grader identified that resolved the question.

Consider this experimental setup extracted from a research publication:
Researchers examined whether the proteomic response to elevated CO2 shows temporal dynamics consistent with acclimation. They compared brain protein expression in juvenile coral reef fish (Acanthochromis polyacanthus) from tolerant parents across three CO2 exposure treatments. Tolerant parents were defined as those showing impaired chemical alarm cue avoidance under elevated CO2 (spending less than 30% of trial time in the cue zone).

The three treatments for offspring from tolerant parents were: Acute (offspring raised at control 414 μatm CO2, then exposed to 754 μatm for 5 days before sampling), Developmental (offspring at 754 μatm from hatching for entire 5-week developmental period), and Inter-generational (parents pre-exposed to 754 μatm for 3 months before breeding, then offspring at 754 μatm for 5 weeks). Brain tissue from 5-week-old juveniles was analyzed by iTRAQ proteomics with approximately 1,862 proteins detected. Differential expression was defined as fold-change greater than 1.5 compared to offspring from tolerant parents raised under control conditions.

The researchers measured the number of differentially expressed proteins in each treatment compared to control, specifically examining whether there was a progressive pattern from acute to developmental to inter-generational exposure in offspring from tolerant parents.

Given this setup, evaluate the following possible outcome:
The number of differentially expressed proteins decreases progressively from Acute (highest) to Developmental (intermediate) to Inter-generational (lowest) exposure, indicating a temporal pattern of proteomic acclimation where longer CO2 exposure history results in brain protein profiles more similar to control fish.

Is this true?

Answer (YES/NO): YES